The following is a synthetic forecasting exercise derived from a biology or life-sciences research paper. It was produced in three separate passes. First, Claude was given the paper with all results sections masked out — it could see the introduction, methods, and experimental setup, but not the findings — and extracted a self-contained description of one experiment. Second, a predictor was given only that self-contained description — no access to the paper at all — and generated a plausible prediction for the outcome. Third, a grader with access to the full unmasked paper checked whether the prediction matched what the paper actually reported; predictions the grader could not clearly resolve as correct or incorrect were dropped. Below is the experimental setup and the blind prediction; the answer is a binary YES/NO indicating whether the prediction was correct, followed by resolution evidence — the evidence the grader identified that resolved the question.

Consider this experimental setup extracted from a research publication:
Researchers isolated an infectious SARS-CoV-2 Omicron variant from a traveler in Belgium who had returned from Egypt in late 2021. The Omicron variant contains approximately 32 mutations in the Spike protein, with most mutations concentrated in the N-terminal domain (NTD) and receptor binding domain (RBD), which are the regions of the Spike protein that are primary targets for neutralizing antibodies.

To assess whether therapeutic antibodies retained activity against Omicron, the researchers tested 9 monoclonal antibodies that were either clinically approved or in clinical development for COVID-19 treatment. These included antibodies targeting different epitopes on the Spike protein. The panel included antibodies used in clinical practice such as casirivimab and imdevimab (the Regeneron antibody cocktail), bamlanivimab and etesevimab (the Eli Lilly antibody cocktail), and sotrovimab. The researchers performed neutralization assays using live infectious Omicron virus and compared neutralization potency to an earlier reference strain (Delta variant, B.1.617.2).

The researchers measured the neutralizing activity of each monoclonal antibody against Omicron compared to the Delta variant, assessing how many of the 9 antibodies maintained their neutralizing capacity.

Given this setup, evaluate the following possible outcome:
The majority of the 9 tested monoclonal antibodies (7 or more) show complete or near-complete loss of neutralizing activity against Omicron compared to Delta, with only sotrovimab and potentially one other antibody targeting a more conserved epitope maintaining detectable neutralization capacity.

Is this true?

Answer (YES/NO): NO